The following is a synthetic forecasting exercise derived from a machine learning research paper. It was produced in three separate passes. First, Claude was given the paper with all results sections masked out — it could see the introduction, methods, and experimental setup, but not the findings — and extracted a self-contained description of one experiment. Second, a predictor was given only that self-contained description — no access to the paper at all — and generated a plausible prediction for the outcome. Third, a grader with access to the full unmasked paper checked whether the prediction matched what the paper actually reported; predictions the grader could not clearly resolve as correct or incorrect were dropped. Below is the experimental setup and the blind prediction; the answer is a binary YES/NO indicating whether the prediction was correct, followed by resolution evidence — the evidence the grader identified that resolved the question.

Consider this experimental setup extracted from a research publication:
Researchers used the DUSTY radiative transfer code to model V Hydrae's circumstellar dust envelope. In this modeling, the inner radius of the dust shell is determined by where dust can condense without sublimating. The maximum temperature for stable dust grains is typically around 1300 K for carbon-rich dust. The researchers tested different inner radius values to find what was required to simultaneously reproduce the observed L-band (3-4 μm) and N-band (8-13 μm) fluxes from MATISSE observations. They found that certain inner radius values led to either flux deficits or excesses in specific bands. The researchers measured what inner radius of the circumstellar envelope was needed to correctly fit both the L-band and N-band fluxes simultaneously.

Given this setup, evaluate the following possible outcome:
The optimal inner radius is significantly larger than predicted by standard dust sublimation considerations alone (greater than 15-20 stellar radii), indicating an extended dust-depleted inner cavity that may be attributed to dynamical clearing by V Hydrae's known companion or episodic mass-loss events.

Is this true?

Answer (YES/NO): NO